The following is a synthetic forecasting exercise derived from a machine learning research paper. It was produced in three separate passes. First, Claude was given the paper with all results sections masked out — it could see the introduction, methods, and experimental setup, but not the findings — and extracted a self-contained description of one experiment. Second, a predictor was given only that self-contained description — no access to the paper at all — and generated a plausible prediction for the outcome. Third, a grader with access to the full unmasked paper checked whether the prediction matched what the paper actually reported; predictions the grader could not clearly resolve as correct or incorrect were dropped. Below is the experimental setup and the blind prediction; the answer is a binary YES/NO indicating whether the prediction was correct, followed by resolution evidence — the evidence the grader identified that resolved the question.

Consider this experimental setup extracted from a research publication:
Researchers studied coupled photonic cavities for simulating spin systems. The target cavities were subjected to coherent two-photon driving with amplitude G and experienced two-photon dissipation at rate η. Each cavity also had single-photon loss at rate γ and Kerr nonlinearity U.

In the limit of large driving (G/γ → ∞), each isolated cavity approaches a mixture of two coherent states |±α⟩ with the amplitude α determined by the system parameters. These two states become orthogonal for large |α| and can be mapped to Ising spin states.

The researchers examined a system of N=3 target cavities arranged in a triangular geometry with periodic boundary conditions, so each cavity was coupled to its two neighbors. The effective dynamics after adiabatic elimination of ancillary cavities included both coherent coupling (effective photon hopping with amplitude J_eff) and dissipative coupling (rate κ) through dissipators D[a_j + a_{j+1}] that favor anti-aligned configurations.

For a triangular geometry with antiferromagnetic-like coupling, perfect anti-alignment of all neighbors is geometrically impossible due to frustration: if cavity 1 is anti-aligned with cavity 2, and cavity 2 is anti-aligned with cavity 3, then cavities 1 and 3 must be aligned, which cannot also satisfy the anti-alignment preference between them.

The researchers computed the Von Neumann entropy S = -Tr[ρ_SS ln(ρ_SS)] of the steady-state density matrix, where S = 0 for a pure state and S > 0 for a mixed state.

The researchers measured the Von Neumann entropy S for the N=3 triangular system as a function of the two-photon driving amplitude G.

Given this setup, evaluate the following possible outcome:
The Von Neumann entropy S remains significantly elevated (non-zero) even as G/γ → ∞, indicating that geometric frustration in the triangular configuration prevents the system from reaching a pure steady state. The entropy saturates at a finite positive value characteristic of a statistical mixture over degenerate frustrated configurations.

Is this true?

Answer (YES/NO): YES